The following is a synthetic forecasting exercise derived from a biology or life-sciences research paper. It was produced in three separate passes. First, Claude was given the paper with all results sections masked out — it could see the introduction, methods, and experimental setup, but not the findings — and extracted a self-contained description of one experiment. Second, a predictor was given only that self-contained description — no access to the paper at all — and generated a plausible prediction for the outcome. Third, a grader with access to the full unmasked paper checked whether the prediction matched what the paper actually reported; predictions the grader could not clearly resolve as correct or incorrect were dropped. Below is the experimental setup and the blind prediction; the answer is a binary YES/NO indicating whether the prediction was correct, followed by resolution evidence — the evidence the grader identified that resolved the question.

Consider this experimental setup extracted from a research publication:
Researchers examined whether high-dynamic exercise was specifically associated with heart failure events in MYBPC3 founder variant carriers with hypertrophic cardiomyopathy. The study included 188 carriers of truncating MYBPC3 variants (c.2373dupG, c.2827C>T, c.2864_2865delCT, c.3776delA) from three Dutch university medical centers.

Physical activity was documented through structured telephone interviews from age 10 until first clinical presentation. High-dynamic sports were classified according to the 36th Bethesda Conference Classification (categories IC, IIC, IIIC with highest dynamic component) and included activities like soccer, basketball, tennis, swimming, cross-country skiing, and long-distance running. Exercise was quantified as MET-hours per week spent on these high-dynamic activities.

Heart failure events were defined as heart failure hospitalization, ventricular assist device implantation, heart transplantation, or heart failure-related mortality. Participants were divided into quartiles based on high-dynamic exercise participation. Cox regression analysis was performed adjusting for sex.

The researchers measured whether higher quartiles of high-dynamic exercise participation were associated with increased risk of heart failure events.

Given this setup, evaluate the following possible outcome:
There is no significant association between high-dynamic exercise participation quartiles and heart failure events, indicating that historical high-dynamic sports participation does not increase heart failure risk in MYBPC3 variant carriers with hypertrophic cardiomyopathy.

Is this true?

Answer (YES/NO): YES